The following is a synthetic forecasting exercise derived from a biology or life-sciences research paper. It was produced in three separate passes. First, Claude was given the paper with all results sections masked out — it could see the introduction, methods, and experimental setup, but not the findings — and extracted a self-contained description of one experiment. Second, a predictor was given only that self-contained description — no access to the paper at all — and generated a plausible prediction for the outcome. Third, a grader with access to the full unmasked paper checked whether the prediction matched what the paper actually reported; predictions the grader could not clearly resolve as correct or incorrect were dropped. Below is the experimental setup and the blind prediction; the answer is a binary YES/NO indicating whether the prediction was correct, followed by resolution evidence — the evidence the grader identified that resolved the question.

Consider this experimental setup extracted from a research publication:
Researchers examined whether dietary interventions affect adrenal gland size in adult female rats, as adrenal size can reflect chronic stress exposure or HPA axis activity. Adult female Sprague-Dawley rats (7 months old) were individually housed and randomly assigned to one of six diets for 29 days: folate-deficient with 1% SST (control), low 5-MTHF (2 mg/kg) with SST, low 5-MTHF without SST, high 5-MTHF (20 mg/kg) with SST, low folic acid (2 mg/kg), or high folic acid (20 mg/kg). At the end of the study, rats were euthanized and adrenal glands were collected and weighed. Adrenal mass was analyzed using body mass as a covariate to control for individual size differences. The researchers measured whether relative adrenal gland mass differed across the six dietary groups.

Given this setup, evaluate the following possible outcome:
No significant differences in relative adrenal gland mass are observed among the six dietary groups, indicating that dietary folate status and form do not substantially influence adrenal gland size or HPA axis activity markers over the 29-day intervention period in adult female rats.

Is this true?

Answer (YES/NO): NO